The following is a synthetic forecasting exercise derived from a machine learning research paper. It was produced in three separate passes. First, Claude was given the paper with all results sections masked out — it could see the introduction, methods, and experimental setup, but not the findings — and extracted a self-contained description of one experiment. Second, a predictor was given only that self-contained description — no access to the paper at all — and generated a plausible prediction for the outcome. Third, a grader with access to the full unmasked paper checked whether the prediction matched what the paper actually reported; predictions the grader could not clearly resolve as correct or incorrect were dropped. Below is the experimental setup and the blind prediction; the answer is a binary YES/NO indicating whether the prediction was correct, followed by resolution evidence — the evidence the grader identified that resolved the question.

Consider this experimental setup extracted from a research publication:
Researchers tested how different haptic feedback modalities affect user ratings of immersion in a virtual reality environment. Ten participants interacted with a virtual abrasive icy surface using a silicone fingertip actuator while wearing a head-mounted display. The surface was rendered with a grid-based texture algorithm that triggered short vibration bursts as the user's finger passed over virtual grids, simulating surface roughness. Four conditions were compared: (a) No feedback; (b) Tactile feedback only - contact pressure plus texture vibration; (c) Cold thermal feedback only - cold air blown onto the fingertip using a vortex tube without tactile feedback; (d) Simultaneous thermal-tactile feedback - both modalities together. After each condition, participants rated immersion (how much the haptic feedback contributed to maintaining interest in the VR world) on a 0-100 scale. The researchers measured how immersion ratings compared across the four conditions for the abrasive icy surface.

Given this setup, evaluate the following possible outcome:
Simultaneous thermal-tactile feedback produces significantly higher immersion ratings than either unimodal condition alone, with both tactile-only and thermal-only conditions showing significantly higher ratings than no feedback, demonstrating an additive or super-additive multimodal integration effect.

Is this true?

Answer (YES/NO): NO